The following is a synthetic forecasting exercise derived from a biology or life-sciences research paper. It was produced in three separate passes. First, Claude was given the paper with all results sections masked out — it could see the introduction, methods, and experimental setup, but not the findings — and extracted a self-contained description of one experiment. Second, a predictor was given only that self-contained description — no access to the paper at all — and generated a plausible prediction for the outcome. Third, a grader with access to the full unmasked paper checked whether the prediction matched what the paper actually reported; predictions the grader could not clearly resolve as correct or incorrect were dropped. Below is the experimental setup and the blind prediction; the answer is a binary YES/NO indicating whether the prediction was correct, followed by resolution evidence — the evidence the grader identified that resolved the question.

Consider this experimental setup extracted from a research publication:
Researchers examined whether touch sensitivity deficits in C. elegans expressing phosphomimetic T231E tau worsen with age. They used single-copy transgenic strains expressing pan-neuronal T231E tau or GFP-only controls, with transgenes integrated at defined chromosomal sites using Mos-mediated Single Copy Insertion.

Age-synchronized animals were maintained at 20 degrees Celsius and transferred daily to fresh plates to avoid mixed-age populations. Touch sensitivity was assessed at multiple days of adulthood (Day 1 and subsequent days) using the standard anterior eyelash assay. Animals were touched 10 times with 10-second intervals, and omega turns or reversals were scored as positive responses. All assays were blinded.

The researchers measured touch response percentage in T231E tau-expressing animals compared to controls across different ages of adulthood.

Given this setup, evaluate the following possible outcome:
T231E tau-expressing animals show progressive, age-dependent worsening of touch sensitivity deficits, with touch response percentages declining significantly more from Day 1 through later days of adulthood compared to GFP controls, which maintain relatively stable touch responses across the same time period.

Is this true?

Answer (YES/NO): NO